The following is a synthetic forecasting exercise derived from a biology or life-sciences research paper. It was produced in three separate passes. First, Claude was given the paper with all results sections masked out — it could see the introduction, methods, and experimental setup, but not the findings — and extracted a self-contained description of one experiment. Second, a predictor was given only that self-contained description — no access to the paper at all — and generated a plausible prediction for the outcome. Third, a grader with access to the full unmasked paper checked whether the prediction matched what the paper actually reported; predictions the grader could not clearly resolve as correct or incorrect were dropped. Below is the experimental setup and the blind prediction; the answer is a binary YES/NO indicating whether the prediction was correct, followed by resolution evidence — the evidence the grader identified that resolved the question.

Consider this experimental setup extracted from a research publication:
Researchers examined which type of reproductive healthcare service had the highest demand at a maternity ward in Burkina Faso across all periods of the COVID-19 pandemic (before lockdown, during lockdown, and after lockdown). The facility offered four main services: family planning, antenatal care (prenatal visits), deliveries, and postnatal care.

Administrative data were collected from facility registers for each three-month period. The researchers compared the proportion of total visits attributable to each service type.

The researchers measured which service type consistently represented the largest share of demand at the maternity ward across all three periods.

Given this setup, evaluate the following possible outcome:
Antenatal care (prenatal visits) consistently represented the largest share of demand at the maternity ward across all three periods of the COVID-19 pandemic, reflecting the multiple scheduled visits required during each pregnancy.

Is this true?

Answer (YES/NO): YES